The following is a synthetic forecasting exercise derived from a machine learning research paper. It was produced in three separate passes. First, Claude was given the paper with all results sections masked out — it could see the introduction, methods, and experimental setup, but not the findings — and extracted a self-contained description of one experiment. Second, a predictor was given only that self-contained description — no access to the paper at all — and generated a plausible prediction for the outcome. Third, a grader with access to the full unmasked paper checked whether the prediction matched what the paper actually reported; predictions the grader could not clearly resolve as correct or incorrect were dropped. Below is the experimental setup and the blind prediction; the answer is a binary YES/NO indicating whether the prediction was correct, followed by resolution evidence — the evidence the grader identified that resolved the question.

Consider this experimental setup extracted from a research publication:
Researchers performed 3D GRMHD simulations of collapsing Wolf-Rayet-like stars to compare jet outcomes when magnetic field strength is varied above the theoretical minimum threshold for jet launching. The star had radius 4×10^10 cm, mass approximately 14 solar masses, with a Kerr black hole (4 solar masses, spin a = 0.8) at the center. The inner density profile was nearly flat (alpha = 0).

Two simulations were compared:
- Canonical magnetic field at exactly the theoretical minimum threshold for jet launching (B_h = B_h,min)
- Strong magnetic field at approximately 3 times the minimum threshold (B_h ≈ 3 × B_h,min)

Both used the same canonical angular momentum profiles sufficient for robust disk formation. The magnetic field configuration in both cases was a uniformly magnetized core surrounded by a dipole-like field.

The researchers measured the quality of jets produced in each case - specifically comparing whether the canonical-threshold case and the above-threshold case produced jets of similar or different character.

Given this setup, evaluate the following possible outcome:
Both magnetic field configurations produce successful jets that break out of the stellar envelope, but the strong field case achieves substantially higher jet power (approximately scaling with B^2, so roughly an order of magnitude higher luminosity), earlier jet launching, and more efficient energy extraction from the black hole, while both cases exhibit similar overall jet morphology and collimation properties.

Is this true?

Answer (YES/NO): NO